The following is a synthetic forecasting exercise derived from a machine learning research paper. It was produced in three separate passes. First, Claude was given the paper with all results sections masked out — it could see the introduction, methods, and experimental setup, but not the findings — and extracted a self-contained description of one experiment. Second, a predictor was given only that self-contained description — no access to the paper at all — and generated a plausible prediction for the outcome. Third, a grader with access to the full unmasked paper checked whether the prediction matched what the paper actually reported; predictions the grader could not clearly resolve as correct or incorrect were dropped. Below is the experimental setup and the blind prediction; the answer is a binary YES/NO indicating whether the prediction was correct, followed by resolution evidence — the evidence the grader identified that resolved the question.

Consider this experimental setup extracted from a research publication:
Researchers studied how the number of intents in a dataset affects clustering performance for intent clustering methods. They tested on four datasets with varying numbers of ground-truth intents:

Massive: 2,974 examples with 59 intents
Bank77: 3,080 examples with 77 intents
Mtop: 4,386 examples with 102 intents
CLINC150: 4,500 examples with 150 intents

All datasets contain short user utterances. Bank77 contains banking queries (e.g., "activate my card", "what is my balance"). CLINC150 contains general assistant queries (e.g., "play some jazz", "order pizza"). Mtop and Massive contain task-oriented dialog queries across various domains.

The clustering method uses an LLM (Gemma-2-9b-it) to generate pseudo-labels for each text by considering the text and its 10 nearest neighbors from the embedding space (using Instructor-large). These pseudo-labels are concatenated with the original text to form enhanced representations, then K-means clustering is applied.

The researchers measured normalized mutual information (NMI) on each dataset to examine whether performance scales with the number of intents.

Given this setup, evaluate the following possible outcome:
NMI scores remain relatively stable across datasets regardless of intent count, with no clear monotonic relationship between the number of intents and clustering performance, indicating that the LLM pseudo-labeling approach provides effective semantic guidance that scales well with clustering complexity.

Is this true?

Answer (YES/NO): NO